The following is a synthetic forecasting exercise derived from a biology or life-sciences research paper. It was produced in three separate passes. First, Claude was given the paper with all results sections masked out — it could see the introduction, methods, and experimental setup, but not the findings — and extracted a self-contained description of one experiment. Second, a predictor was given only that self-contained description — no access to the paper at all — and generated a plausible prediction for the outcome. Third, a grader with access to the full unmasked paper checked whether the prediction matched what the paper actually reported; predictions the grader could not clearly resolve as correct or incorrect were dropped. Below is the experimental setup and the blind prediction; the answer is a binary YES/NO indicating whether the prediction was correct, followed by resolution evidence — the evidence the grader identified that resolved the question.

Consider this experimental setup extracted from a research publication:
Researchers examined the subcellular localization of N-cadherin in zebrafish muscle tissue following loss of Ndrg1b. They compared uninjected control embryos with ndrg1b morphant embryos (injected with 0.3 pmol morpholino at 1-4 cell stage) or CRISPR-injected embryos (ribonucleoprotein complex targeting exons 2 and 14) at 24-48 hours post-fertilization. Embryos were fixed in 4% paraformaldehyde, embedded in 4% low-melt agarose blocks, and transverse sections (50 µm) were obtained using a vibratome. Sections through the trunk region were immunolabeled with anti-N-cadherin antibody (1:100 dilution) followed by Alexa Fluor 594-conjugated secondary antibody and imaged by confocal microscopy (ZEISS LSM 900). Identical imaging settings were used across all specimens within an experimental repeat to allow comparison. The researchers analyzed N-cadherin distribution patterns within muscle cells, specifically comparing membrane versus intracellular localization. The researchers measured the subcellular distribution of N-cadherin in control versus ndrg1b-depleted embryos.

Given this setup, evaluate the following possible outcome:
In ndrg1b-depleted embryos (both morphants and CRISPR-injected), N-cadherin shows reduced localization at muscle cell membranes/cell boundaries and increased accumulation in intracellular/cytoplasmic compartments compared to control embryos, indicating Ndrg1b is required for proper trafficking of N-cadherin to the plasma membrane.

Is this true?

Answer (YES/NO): YES